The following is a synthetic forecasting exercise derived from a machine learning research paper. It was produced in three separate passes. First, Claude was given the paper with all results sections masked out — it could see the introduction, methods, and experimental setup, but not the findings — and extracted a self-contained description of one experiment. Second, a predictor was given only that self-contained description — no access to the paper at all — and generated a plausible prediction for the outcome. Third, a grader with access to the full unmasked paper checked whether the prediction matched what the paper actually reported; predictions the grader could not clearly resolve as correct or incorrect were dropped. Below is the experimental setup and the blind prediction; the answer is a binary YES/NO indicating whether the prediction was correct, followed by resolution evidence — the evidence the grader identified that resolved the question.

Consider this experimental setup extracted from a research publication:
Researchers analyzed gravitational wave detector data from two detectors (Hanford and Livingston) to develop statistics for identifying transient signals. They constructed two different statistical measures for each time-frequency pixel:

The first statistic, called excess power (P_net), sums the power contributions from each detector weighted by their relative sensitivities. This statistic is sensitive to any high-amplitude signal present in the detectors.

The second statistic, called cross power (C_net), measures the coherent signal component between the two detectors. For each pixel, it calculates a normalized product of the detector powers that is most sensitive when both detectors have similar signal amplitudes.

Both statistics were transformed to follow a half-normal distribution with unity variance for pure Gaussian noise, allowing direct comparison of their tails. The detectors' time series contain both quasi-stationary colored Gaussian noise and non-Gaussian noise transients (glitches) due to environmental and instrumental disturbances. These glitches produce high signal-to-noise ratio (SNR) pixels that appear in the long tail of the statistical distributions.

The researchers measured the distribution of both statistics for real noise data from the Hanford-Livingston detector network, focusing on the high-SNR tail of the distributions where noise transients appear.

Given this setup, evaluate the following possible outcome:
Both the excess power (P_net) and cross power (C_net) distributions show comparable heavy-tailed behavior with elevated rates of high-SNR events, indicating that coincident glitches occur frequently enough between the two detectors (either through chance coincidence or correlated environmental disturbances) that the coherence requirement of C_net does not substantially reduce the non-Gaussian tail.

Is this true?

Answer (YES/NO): NO